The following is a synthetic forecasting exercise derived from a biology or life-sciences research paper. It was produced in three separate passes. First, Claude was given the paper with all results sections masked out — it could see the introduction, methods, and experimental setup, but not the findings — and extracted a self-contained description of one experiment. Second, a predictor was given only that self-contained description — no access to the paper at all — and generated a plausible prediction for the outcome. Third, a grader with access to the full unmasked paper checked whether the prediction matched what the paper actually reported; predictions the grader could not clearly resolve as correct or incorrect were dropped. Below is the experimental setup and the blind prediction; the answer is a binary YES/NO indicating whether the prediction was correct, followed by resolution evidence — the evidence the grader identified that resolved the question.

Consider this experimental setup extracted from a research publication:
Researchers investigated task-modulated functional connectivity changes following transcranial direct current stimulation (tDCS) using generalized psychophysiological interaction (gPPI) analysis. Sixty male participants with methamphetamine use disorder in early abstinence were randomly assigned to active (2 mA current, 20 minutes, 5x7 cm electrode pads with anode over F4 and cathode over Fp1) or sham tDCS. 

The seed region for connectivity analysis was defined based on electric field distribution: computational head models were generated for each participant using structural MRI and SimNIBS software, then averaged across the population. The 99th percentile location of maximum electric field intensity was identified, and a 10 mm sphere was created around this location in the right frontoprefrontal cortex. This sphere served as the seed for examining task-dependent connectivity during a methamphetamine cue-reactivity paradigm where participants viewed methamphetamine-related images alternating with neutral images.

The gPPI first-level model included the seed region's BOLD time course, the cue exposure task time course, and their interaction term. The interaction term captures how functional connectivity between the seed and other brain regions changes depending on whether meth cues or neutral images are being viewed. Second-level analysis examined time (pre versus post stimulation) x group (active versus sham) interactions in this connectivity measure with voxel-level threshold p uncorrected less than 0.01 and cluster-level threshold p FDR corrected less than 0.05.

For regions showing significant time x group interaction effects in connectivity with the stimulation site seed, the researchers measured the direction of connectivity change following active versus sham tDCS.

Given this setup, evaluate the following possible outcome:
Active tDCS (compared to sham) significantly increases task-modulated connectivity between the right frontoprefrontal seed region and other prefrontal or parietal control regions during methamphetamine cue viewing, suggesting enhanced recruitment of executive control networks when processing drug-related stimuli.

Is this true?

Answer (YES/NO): YES